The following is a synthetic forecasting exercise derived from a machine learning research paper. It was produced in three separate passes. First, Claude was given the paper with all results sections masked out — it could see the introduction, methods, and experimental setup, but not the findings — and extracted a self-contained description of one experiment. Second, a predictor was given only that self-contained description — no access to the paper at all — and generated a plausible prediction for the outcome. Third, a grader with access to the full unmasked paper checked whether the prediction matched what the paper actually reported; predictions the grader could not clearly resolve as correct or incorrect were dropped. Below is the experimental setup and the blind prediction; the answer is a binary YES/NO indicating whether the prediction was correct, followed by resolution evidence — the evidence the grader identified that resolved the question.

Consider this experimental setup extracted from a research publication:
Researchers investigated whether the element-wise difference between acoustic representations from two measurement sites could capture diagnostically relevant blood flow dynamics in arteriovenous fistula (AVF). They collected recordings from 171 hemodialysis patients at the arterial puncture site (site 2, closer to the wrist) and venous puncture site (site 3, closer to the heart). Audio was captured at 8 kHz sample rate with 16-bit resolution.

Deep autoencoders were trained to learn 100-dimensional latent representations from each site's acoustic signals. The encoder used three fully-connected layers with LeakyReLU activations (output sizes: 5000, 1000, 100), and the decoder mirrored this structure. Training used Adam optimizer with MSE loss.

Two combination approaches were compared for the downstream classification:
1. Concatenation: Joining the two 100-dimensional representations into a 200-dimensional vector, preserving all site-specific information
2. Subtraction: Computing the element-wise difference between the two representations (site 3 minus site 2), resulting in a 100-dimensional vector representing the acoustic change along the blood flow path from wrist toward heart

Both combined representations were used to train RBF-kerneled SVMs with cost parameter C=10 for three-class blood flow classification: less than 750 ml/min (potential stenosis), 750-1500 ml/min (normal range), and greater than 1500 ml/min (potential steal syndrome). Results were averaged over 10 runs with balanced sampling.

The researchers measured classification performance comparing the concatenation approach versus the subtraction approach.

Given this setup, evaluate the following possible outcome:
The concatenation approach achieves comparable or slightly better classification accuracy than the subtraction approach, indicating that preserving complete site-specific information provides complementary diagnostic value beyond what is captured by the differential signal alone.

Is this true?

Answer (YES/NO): NO